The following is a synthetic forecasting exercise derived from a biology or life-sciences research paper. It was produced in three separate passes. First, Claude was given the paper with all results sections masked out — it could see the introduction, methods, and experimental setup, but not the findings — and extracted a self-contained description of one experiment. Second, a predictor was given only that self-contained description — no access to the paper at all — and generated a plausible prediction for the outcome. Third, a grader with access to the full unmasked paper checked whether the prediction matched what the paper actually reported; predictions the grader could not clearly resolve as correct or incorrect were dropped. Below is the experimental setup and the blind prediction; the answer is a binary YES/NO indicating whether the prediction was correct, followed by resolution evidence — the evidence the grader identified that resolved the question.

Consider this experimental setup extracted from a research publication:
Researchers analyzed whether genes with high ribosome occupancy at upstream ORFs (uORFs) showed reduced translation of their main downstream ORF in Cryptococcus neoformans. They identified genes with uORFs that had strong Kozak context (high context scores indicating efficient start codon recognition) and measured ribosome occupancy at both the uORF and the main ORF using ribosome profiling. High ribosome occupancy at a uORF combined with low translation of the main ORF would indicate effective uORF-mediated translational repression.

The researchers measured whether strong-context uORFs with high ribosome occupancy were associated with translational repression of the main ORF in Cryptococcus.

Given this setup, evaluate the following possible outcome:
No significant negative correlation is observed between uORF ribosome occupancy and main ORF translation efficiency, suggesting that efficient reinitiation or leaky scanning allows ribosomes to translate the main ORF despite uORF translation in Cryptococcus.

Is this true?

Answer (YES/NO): NO